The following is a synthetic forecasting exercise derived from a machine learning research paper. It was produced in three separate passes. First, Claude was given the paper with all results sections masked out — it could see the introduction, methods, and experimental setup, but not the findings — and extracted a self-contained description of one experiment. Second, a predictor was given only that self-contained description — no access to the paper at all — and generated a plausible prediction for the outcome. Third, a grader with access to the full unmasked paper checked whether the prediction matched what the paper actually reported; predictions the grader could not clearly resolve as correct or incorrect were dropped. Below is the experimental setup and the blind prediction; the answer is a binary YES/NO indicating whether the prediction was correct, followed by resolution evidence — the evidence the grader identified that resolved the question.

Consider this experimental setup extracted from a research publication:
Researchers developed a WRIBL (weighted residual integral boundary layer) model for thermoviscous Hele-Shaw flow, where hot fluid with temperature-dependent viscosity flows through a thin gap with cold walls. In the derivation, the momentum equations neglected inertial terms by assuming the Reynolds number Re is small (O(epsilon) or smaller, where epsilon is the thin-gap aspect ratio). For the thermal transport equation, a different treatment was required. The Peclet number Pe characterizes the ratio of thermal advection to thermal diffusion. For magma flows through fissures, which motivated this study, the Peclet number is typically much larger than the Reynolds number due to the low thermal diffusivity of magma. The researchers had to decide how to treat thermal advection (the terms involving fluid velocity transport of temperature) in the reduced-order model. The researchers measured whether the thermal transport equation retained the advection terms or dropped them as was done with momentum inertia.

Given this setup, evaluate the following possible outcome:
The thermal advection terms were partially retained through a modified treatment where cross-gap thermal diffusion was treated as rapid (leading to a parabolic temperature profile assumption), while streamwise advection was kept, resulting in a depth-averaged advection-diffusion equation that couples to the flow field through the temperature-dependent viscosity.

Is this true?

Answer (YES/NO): NO